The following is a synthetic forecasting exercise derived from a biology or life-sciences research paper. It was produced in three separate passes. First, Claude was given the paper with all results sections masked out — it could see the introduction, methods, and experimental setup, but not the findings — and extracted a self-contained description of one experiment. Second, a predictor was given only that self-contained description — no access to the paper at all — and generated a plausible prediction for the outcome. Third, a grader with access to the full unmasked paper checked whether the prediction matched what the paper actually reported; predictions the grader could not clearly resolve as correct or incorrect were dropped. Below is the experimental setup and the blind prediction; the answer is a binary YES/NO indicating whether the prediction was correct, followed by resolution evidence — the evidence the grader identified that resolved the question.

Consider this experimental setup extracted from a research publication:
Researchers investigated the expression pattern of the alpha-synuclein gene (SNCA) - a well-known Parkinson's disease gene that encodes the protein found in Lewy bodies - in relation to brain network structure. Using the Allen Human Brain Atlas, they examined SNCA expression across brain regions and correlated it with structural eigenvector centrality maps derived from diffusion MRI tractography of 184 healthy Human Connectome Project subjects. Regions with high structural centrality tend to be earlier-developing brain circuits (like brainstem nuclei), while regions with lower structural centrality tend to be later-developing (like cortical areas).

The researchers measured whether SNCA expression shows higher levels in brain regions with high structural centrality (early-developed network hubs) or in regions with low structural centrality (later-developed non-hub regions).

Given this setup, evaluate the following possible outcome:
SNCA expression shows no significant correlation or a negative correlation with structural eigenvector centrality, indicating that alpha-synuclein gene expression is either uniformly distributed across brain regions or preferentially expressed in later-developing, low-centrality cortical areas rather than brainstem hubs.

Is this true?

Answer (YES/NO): YES